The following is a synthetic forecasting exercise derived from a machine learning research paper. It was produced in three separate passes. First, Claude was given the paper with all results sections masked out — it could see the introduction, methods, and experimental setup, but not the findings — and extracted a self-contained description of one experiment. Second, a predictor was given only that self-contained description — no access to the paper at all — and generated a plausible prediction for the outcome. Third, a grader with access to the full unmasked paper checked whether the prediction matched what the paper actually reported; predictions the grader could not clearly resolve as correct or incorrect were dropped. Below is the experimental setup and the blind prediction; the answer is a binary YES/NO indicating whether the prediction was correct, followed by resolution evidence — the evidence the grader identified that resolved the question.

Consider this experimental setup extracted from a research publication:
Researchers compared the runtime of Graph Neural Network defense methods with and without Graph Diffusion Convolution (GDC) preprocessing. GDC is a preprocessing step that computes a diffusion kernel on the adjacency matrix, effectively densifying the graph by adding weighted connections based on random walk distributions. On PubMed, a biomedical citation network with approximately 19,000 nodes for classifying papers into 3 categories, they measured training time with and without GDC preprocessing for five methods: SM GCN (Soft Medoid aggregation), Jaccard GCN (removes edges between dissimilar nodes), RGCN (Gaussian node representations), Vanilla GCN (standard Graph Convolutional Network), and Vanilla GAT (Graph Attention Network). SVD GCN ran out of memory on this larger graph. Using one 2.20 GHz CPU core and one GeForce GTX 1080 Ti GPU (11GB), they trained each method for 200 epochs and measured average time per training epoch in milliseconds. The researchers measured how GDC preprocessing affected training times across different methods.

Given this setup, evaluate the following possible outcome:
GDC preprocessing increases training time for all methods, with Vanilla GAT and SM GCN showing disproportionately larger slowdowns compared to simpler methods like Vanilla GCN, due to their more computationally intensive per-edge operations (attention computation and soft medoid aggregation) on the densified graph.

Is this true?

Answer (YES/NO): NO